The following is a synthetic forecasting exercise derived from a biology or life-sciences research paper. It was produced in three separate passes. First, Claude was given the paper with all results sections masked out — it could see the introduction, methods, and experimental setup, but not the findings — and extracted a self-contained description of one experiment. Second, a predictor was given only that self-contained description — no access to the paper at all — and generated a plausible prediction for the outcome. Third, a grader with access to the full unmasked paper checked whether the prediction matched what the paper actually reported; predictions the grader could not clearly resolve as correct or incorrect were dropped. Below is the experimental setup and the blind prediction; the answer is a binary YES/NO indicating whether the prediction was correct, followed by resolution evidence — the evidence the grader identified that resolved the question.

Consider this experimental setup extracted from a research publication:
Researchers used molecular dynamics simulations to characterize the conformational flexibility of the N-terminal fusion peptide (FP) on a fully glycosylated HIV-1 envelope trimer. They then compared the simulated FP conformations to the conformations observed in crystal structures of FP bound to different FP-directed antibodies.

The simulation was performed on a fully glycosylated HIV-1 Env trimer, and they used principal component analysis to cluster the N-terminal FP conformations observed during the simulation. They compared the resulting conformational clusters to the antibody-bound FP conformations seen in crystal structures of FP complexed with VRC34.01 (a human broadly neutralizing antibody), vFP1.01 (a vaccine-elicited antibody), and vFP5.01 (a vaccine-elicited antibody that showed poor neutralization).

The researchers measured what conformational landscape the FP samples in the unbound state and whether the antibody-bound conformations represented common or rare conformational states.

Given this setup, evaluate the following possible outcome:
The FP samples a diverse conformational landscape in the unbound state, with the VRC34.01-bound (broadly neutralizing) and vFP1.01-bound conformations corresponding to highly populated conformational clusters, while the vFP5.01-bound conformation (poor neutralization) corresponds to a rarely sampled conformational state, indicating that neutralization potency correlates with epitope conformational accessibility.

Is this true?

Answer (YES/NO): NO